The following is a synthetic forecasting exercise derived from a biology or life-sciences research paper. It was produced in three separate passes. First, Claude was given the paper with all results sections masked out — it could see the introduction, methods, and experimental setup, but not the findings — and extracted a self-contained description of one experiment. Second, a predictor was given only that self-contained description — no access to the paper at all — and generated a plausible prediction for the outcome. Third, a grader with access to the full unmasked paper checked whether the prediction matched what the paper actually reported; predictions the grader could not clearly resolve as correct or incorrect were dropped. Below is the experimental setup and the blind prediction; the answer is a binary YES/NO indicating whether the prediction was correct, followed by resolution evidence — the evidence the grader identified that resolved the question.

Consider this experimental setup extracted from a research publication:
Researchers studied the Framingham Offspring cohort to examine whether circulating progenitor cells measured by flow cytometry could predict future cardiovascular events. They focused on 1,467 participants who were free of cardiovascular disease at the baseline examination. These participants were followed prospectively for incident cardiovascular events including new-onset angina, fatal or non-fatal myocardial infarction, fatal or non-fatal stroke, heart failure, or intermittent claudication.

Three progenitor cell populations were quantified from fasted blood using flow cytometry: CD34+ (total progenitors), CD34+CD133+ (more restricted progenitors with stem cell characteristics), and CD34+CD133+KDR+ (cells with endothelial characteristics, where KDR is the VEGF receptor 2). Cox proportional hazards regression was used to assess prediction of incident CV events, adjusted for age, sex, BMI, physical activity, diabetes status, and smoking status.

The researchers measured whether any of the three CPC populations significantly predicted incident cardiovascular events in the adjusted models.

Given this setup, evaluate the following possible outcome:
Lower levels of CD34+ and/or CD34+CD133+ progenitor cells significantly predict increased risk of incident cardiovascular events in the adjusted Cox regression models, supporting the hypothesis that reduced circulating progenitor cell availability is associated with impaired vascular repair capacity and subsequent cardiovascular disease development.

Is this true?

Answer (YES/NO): NO